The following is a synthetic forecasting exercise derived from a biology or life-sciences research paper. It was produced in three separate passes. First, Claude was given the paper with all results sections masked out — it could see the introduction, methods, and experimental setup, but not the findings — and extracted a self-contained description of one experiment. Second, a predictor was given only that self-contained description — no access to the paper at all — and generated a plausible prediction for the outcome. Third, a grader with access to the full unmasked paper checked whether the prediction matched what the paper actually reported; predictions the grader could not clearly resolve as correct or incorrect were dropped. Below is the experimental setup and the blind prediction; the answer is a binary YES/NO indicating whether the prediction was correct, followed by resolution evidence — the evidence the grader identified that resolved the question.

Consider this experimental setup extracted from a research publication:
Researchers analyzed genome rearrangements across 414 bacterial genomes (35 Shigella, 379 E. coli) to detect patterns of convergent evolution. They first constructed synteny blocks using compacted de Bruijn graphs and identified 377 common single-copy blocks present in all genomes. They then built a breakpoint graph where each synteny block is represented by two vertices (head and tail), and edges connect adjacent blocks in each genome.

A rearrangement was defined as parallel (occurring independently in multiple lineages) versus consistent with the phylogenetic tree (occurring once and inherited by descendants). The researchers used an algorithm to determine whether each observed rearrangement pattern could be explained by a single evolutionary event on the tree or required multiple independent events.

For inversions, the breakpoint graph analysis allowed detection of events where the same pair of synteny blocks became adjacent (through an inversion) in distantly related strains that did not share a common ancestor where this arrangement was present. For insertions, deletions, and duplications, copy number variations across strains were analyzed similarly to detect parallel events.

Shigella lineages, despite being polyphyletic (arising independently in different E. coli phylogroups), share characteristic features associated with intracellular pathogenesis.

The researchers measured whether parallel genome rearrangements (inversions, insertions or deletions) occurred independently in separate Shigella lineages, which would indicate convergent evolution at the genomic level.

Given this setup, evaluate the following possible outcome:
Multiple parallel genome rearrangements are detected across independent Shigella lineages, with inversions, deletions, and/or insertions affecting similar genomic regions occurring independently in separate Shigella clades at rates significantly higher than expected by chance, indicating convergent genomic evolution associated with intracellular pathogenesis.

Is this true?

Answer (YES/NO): YES